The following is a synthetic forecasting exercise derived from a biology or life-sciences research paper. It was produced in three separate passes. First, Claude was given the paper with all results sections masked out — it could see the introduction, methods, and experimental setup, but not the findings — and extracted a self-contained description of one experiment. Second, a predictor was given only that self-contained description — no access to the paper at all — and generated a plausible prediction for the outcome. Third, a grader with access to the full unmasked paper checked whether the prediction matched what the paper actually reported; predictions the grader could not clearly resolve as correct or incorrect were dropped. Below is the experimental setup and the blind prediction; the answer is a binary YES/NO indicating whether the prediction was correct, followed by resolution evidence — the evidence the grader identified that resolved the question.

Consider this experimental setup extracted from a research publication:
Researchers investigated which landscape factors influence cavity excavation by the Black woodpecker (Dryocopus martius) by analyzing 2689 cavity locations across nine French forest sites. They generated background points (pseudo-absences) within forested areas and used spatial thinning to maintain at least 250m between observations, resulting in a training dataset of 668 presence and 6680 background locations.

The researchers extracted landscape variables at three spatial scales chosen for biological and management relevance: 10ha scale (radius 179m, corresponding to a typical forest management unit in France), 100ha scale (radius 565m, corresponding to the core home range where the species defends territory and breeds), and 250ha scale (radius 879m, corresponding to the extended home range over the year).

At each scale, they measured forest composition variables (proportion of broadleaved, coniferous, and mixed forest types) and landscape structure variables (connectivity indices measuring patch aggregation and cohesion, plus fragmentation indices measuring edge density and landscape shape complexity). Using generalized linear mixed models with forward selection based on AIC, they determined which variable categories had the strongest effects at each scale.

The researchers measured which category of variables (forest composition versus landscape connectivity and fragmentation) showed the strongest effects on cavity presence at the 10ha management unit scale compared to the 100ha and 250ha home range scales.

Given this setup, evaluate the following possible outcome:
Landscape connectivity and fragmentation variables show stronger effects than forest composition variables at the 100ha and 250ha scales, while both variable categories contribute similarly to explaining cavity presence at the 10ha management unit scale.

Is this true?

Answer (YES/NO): NO